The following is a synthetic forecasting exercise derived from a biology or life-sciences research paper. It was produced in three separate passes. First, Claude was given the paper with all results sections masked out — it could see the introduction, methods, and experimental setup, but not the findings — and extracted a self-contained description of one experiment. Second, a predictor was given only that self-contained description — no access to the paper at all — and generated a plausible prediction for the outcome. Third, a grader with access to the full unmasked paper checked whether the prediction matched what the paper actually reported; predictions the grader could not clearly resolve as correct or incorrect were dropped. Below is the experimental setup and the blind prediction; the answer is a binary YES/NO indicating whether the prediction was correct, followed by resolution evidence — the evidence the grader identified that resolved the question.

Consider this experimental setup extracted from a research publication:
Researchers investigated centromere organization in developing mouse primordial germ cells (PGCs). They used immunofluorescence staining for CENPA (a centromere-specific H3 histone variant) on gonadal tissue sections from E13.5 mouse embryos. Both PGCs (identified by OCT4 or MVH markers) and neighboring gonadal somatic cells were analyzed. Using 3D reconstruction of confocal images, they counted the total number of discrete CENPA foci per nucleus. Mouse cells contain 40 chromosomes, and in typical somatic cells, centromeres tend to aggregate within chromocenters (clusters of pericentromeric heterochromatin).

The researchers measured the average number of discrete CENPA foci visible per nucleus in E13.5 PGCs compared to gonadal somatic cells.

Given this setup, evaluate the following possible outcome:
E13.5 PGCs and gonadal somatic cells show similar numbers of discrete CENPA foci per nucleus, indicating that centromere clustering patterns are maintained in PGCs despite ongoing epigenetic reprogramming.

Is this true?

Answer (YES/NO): NO